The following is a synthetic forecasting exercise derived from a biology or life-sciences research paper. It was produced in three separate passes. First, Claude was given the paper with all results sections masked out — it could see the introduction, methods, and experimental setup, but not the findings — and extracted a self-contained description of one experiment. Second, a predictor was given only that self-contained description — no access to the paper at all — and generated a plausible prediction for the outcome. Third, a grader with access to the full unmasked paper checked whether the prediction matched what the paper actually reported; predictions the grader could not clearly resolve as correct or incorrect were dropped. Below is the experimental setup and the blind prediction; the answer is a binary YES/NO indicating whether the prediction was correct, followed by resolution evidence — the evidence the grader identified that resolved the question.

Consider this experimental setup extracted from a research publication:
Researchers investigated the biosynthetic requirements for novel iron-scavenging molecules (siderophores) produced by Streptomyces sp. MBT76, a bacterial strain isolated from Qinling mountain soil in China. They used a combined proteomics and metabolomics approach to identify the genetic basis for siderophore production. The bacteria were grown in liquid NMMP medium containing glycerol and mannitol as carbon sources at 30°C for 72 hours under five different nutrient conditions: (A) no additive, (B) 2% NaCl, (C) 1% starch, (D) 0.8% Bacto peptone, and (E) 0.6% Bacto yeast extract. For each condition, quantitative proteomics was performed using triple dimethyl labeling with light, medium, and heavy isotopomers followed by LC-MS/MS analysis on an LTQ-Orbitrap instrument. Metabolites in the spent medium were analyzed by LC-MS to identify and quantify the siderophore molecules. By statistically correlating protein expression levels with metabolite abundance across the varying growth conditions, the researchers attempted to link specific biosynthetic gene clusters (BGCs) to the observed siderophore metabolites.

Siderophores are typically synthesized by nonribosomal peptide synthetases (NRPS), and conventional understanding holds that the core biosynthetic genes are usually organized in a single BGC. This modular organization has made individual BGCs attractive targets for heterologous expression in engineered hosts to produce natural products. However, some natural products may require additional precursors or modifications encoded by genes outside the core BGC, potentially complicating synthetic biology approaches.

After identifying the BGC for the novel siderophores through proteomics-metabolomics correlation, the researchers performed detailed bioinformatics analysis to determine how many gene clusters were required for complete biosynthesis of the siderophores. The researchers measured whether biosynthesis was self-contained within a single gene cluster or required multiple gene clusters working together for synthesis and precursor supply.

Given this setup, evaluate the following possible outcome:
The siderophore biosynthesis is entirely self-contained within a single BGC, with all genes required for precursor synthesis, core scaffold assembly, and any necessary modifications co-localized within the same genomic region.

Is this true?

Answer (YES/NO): NO